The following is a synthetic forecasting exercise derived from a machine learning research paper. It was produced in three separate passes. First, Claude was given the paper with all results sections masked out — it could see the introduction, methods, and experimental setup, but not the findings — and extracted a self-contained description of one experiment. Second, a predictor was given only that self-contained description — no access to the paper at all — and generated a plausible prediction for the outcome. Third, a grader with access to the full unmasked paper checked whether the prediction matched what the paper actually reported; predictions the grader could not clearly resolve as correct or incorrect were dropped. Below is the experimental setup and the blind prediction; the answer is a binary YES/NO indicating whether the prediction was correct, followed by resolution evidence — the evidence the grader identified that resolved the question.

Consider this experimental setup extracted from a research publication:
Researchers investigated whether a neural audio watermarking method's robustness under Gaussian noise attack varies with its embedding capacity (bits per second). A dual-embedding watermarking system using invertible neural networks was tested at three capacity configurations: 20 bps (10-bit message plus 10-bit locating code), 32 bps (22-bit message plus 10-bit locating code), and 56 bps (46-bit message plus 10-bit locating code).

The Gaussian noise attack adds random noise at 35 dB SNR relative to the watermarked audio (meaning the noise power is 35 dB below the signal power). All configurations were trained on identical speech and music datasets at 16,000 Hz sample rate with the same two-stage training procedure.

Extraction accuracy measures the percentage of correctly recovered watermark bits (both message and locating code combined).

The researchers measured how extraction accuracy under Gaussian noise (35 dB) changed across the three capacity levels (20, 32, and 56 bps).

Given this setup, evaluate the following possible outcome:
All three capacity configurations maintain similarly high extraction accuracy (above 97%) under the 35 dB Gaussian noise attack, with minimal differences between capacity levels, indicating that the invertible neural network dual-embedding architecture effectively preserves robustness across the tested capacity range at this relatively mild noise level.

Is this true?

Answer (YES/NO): YES